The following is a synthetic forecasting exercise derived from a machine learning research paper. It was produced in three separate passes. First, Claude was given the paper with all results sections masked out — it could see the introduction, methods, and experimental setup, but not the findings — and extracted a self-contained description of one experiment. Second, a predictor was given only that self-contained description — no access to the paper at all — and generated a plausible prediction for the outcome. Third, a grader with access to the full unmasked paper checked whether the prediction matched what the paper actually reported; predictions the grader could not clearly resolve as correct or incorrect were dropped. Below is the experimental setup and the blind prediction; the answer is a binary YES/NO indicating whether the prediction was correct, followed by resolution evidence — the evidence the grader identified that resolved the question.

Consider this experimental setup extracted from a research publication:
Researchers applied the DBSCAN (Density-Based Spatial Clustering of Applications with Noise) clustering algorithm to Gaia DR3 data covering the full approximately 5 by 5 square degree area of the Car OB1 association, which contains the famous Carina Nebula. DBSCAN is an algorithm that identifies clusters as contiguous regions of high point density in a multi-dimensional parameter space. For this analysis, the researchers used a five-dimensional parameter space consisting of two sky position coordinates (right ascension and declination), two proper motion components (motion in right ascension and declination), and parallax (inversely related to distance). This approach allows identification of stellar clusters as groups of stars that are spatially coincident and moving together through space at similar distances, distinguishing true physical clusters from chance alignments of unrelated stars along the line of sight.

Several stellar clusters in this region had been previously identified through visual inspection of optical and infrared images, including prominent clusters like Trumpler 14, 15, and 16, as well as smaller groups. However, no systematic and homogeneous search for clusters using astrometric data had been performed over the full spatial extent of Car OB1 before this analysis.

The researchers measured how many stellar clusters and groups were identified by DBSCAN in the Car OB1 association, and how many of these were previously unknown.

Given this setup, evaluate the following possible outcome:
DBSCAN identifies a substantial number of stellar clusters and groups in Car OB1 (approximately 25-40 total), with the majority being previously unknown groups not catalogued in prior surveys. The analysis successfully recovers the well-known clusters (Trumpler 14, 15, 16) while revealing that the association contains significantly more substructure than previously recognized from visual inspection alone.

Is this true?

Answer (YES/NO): NO